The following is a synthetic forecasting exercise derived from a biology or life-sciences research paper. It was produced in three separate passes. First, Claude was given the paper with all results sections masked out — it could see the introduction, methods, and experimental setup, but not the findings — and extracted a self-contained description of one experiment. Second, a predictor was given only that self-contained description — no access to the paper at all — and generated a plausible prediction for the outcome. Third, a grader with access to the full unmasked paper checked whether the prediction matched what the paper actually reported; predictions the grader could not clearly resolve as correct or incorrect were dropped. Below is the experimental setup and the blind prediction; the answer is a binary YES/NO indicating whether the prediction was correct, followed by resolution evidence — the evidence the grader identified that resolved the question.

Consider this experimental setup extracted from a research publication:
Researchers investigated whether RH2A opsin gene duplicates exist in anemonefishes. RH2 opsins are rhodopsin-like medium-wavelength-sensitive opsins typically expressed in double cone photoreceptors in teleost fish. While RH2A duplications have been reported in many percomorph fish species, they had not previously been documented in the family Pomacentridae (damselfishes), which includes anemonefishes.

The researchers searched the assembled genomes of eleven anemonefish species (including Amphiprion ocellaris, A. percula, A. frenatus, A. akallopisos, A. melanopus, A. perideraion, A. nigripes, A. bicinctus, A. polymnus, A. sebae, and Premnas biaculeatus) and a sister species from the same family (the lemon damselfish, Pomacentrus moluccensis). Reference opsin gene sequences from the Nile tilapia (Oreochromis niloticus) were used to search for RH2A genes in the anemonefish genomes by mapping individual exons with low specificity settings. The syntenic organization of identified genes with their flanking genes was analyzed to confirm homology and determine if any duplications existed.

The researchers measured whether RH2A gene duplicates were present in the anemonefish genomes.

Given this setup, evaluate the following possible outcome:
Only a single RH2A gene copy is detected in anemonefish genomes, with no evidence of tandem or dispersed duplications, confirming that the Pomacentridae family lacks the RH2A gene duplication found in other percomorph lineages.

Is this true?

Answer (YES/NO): NO